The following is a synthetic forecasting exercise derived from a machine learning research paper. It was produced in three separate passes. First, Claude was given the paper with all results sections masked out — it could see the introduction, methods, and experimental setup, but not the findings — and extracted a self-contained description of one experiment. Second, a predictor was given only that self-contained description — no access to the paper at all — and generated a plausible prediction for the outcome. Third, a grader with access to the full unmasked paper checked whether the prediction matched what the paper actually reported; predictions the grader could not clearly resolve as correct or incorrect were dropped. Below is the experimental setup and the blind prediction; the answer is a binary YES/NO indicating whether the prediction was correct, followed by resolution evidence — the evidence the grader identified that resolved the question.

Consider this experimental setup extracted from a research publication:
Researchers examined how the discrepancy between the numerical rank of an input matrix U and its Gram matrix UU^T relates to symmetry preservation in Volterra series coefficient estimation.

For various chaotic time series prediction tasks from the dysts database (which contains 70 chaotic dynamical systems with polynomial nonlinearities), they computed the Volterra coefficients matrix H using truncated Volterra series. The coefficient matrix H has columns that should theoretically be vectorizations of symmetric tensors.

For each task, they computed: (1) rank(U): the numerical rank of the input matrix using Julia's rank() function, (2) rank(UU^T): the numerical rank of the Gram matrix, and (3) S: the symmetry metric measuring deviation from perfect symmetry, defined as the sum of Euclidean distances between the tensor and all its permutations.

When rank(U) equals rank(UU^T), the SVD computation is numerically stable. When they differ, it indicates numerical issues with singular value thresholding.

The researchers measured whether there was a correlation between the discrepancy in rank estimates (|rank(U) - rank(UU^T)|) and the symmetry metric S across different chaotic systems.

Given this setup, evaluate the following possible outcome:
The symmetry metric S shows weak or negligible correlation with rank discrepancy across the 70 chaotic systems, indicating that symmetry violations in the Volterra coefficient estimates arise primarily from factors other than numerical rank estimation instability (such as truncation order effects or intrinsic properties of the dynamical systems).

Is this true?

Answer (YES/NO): NO